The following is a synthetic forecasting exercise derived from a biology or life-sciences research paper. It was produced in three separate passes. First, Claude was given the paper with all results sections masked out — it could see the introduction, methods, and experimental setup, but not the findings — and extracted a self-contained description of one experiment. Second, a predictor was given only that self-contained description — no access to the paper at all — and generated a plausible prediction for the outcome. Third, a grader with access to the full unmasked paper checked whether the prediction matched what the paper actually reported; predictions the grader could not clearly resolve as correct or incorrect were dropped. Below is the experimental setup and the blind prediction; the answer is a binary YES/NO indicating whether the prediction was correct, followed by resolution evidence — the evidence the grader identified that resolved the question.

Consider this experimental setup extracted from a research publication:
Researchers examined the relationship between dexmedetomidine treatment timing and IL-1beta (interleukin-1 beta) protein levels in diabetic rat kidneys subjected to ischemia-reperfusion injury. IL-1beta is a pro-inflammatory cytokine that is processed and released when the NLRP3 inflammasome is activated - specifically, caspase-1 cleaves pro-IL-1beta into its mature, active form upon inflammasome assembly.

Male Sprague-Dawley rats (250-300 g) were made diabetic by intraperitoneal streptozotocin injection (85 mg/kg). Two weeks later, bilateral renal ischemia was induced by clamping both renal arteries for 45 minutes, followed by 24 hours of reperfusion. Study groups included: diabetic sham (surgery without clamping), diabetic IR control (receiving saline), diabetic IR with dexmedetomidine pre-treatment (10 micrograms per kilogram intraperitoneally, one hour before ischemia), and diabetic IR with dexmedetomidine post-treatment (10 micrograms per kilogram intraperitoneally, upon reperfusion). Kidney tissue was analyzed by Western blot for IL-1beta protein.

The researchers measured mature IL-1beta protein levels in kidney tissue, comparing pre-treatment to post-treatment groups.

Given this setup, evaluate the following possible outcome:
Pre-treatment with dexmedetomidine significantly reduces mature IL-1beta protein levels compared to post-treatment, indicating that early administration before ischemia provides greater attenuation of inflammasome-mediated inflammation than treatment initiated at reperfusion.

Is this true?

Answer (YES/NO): NO